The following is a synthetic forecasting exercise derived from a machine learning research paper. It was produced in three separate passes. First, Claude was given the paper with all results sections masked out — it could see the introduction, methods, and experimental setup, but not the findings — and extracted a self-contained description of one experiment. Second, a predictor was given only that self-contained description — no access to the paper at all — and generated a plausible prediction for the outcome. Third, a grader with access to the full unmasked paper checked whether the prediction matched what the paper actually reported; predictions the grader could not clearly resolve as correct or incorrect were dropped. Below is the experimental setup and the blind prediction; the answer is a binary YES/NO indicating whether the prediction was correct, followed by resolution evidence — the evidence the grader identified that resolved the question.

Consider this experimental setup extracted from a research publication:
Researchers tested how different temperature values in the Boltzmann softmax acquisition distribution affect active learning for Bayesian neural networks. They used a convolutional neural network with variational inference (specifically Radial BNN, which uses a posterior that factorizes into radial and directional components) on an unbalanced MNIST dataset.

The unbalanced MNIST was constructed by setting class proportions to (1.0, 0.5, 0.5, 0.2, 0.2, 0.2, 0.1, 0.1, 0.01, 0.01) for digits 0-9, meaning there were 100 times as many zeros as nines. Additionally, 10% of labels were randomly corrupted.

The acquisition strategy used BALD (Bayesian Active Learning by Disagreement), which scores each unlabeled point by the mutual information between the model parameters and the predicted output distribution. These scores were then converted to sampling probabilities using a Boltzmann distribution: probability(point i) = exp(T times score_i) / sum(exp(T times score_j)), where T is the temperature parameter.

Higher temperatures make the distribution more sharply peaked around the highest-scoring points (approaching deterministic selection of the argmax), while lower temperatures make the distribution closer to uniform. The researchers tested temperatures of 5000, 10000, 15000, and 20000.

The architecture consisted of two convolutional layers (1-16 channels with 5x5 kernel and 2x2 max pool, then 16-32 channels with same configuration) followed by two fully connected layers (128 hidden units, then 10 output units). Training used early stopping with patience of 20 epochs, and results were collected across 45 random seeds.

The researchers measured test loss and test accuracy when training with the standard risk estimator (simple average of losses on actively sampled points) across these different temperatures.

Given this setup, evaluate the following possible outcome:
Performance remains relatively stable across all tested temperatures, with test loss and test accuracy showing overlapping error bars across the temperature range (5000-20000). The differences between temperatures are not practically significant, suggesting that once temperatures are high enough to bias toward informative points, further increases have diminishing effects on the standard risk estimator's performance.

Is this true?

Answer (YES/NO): YES